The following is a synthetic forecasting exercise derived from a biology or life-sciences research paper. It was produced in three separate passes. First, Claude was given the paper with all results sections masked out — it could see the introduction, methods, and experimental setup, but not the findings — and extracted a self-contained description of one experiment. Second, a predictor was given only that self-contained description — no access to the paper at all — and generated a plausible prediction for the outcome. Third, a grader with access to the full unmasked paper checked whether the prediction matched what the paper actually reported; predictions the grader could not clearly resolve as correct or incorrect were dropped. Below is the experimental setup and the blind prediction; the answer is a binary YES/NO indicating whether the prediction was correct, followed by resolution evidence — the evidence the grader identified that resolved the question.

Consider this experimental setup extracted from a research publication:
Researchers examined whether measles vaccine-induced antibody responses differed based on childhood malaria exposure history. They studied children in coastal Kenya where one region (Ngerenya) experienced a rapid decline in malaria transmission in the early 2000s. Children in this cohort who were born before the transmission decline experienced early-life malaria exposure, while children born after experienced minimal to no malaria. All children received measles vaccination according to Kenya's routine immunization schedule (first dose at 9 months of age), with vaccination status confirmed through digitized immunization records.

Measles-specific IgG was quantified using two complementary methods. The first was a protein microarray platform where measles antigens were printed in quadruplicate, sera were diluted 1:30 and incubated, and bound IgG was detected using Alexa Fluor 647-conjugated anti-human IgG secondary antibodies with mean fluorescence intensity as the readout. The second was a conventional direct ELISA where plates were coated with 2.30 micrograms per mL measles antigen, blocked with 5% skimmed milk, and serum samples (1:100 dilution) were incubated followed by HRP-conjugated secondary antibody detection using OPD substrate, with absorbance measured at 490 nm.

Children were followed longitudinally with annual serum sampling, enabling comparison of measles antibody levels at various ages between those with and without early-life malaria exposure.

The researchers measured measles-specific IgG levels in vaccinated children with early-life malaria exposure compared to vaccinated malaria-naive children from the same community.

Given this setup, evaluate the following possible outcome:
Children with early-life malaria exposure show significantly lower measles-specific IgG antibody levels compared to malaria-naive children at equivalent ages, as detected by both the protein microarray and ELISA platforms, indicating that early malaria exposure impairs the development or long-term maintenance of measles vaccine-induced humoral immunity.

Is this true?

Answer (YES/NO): YES